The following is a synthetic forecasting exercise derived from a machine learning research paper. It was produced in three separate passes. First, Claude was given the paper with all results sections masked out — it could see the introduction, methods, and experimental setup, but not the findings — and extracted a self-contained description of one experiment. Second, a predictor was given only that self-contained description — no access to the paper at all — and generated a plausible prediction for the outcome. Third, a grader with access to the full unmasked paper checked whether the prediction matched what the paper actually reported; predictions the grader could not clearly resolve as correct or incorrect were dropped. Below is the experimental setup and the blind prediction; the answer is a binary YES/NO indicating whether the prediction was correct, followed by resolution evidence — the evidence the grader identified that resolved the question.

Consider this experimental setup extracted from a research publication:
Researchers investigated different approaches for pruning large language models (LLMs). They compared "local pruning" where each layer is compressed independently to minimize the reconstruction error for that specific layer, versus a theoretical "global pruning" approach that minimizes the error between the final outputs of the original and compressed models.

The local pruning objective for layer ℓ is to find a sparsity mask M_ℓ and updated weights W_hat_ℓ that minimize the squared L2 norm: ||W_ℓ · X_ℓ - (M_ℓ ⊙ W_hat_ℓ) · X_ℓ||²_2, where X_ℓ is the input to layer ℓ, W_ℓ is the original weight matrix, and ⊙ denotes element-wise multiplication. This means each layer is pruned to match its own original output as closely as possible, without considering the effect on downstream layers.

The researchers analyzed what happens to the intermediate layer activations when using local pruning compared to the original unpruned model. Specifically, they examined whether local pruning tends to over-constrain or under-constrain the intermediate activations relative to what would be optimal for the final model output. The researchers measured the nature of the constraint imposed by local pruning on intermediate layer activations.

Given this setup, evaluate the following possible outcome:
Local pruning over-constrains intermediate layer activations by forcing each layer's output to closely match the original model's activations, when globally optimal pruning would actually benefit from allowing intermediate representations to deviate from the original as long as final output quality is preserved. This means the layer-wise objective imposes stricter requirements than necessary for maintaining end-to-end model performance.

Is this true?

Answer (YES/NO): YES